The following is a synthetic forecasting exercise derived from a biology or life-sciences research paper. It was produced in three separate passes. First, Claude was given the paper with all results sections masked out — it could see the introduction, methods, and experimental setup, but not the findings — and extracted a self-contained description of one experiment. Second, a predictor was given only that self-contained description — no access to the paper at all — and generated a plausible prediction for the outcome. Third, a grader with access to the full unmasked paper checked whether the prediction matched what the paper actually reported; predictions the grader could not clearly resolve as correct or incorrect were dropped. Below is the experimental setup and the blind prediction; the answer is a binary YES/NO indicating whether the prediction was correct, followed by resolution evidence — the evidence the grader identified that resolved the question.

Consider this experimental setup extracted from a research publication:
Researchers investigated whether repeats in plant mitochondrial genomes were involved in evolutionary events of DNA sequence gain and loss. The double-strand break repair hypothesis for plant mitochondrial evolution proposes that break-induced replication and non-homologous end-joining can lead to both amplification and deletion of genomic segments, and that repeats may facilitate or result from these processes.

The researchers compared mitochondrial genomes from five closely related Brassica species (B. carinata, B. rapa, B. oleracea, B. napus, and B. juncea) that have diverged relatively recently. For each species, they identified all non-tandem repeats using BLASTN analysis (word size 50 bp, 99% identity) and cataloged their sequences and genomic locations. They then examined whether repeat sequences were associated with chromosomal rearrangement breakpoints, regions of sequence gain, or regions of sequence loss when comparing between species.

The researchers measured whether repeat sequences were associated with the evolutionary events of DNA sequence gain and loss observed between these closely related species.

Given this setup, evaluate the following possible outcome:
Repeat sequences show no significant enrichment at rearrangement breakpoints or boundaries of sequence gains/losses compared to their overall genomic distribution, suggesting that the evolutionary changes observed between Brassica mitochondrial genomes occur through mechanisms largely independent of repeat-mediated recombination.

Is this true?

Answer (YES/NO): NO